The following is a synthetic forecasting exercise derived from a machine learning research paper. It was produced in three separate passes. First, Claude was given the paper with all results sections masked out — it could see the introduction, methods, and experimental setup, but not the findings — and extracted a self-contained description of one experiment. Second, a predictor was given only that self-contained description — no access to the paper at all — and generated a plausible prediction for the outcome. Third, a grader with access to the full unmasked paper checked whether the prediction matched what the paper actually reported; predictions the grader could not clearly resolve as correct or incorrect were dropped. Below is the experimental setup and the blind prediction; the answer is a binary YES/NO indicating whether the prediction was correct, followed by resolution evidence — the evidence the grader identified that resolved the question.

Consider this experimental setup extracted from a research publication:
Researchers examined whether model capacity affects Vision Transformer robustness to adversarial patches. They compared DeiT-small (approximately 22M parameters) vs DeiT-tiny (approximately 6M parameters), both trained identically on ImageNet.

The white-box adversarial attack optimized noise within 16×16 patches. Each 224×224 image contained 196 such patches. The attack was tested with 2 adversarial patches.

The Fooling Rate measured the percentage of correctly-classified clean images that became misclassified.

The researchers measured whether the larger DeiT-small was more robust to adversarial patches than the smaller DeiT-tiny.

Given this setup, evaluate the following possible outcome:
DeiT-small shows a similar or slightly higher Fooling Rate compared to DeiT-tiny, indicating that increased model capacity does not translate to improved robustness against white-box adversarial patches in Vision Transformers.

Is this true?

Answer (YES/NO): YES